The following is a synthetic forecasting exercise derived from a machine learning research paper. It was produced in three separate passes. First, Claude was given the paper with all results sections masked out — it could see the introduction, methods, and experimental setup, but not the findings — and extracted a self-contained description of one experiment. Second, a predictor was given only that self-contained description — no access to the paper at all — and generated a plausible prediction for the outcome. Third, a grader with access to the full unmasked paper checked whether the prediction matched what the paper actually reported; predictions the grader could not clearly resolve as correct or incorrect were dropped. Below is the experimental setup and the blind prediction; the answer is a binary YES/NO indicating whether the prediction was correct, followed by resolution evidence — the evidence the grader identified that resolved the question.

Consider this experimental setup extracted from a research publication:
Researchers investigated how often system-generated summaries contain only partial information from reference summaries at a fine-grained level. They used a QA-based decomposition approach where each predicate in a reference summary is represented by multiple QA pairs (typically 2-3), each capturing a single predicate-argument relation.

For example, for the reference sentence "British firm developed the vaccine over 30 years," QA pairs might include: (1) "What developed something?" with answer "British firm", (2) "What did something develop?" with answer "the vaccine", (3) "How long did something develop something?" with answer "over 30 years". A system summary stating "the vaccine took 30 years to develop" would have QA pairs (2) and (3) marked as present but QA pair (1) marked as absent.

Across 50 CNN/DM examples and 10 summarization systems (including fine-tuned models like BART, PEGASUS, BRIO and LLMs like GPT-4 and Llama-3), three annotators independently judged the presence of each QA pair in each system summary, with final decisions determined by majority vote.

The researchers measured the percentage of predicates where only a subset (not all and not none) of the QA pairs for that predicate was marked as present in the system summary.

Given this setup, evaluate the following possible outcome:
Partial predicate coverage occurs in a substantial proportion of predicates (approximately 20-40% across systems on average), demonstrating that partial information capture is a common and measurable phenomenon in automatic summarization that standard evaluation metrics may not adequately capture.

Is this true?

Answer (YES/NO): YES